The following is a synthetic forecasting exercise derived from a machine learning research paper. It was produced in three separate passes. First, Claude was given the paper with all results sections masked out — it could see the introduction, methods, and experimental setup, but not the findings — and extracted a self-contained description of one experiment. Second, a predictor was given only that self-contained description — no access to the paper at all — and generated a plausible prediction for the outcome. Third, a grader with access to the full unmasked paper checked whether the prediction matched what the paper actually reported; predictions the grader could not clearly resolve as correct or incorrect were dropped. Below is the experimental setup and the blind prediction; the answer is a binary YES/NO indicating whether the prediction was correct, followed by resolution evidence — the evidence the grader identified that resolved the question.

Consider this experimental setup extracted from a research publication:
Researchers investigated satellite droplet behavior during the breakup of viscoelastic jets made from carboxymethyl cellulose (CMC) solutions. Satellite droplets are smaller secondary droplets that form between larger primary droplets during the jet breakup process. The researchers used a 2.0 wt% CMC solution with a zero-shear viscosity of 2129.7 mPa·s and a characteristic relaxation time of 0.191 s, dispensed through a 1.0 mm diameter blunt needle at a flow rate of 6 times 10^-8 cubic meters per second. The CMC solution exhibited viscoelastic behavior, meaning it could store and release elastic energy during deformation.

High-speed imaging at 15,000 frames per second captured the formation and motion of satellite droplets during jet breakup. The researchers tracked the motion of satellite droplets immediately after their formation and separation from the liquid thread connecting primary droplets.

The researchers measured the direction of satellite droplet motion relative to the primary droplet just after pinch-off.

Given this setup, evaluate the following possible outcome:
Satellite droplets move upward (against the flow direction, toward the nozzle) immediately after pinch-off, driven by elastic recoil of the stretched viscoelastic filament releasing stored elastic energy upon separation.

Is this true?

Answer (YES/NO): YES